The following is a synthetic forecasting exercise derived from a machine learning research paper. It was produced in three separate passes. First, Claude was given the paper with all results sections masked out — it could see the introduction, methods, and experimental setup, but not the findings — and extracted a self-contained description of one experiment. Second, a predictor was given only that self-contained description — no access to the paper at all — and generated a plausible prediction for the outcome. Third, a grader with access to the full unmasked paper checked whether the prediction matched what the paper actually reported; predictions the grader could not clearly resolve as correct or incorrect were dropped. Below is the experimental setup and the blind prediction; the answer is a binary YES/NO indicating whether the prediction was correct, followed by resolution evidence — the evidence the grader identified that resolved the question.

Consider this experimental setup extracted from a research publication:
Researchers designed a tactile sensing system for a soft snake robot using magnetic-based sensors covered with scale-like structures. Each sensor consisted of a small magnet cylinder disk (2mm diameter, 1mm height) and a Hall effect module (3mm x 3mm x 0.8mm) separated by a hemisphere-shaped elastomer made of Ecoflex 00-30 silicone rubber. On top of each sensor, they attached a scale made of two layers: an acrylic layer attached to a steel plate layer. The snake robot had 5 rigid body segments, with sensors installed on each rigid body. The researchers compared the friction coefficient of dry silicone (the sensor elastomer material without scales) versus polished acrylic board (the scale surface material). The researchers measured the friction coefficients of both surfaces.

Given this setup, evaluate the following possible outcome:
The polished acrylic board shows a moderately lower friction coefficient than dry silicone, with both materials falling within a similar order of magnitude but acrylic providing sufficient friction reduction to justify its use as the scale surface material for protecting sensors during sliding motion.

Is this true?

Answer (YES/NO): NO